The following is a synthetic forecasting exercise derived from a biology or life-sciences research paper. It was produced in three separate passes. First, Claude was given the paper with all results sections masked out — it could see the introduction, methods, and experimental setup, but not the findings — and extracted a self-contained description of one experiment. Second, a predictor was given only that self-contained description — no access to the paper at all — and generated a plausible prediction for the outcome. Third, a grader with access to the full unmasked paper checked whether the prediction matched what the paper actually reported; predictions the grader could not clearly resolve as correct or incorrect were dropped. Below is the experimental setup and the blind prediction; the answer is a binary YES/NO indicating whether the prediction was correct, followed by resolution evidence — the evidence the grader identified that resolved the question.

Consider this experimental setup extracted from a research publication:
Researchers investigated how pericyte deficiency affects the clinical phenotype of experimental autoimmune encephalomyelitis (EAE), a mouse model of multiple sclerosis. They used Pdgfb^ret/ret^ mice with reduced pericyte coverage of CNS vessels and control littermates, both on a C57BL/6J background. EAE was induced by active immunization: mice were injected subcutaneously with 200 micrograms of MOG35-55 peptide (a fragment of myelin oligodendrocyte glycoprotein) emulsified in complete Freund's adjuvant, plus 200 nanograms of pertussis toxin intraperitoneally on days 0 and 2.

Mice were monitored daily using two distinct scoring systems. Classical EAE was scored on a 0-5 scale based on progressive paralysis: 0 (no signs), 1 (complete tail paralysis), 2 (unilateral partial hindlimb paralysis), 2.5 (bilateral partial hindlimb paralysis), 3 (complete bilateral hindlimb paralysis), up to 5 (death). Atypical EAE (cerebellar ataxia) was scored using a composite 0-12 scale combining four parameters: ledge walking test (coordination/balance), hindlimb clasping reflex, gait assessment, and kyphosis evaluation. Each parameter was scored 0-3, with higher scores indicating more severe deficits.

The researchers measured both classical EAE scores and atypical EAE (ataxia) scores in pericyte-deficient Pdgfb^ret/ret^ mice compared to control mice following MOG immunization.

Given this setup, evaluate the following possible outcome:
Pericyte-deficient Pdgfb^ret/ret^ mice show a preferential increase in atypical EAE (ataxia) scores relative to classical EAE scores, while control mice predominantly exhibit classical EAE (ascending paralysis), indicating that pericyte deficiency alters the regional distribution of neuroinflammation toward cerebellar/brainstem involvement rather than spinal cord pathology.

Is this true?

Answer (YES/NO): YES